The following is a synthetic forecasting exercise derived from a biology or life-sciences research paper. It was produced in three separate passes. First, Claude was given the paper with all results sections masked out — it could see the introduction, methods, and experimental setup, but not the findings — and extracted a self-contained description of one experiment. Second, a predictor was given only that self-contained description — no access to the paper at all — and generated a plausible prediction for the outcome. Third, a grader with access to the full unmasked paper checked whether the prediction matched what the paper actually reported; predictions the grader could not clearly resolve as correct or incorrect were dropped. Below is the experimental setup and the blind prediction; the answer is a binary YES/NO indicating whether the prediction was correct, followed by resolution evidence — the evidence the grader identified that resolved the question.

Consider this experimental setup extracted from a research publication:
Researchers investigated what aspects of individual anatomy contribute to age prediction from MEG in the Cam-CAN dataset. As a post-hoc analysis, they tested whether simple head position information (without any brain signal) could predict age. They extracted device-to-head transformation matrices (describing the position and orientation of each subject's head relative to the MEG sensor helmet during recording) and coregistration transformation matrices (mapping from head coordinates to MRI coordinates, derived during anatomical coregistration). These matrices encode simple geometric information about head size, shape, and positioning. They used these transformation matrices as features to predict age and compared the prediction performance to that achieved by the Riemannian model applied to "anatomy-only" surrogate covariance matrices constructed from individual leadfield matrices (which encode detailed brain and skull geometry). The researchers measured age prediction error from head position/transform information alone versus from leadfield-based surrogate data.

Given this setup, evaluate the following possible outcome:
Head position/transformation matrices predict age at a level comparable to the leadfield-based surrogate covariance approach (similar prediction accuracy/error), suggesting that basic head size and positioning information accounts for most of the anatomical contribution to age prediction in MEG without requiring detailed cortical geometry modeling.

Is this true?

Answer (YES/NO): NO